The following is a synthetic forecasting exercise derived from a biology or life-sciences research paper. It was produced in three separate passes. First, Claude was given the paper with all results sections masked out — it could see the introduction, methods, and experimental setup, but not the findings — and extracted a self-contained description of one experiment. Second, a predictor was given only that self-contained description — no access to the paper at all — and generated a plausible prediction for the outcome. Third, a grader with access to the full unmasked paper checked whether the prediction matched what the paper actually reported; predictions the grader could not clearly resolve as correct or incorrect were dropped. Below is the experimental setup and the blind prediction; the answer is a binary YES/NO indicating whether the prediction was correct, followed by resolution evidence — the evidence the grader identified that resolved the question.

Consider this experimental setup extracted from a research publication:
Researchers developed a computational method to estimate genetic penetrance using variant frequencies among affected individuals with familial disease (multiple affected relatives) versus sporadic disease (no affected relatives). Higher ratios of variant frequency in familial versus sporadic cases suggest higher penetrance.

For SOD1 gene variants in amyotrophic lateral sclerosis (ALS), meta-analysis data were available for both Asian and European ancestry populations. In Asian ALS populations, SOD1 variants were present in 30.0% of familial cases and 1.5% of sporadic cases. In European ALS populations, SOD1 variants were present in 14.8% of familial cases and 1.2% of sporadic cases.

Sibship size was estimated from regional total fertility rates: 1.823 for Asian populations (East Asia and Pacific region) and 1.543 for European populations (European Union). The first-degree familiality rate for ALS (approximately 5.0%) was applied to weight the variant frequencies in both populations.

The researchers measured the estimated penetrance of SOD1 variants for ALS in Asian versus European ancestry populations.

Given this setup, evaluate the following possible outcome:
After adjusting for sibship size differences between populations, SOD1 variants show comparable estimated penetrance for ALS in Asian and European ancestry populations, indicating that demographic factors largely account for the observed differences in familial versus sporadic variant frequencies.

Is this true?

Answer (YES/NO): NO